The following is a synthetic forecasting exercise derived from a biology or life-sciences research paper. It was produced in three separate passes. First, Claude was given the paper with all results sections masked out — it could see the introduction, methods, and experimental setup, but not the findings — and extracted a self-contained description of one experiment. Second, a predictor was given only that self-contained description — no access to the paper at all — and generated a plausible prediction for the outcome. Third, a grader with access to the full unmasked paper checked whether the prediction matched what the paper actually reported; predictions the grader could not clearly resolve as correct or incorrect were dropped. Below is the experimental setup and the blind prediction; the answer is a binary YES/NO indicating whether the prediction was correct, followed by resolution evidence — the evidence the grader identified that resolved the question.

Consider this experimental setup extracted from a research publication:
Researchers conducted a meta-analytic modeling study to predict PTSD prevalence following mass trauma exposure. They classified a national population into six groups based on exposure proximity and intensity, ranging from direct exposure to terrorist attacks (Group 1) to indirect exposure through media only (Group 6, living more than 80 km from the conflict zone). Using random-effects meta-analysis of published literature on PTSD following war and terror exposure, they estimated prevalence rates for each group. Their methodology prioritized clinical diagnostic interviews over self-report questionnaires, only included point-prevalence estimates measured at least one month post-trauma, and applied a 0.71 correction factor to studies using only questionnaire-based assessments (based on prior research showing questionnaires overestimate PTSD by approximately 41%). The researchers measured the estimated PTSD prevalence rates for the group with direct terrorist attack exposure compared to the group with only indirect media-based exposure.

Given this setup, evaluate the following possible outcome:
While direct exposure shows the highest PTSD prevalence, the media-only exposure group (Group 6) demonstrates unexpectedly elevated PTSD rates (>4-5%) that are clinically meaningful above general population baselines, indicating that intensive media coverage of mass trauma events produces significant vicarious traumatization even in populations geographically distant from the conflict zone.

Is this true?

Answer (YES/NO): NO